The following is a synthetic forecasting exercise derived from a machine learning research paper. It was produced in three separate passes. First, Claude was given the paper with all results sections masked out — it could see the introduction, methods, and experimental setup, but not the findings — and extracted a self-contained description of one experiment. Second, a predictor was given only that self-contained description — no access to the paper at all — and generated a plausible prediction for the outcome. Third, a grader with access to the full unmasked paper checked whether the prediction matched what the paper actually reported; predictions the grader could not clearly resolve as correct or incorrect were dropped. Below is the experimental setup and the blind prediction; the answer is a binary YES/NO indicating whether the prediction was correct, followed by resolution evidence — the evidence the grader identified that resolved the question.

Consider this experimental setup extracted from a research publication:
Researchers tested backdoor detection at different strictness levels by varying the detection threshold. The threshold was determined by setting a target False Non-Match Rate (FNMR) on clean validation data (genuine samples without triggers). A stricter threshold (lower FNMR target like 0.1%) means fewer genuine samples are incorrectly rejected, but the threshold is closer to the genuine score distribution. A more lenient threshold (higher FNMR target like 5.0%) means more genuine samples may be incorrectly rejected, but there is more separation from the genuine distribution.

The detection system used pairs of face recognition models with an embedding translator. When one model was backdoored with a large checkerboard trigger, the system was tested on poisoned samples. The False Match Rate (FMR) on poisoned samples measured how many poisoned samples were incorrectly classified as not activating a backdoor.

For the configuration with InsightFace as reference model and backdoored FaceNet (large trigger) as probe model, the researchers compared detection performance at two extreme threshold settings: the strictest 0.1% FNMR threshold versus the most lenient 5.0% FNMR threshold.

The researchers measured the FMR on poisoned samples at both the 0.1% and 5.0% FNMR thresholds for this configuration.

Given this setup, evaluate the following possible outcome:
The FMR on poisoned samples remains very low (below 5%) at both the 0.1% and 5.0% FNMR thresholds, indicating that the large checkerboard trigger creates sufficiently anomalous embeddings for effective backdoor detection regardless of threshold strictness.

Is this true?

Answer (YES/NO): NO